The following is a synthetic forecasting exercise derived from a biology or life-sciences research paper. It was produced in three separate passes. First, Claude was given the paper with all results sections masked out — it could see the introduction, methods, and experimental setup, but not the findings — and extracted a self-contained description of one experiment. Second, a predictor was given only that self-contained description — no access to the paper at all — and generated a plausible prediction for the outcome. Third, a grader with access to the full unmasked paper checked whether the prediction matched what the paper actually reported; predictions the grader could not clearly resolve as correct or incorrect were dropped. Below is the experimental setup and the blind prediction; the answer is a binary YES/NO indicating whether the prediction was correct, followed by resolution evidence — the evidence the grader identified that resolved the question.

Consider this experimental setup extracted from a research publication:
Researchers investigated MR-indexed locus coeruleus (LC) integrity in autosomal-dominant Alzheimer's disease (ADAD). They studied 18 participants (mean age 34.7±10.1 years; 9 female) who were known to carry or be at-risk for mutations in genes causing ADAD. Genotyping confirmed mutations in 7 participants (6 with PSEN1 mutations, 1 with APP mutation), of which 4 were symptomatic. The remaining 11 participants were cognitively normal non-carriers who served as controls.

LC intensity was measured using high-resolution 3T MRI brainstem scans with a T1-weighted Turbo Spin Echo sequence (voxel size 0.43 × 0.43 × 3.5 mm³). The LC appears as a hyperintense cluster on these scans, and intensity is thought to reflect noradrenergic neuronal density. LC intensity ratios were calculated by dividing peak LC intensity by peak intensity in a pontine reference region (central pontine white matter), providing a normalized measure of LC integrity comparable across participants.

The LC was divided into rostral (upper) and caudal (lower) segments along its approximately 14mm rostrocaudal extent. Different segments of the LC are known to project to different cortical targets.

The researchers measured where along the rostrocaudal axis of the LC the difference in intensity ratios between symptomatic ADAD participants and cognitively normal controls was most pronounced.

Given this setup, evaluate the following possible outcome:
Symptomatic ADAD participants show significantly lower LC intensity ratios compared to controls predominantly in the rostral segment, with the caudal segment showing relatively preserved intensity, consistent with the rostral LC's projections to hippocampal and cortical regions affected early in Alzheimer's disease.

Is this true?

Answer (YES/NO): YES